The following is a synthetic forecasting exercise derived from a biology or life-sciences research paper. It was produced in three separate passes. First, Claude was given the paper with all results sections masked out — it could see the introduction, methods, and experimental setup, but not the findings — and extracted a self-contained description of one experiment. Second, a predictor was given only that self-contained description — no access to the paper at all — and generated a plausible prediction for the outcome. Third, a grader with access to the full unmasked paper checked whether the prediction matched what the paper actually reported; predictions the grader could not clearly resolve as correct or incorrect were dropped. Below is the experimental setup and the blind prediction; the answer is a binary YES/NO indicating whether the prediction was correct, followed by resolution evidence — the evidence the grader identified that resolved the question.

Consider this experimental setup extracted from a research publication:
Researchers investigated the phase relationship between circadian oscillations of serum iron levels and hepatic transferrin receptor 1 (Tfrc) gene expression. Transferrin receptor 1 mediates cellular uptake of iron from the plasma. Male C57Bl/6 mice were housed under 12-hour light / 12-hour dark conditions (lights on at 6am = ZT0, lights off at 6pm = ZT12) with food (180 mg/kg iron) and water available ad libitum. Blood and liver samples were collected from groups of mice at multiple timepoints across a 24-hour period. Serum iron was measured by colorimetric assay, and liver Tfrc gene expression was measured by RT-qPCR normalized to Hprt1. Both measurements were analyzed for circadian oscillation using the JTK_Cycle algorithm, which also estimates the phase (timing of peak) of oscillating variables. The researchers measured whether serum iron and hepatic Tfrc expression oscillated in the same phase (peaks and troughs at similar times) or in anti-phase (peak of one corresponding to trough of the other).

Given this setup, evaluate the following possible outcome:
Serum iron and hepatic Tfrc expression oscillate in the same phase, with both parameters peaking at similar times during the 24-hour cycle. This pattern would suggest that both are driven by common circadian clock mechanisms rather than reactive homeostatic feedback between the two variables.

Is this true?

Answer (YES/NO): YES